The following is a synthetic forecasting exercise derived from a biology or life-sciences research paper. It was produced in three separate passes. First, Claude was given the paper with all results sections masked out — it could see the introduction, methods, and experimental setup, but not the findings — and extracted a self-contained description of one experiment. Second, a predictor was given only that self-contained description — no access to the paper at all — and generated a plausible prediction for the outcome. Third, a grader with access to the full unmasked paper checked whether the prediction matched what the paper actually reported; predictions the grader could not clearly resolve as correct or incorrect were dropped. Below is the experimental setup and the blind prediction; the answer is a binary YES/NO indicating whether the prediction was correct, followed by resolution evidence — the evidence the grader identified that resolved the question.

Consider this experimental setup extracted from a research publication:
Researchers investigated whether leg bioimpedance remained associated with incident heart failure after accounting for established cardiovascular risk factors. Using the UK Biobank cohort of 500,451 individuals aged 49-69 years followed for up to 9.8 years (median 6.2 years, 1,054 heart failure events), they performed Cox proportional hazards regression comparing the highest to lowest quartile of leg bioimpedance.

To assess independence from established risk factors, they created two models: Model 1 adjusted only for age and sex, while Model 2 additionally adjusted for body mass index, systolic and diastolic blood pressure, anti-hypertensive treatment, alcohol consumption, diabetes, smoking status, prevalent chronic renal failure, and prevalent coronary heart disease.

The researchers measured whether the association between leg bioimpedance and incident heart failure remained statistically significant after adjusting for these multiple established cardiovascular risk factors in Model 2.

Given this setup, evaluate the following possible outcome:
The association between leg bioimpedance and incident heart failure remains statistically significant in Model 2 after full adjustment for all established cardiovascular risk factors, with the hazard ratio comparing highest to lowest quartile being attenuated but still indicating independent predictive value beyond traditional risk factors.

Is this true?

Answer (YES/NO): YES